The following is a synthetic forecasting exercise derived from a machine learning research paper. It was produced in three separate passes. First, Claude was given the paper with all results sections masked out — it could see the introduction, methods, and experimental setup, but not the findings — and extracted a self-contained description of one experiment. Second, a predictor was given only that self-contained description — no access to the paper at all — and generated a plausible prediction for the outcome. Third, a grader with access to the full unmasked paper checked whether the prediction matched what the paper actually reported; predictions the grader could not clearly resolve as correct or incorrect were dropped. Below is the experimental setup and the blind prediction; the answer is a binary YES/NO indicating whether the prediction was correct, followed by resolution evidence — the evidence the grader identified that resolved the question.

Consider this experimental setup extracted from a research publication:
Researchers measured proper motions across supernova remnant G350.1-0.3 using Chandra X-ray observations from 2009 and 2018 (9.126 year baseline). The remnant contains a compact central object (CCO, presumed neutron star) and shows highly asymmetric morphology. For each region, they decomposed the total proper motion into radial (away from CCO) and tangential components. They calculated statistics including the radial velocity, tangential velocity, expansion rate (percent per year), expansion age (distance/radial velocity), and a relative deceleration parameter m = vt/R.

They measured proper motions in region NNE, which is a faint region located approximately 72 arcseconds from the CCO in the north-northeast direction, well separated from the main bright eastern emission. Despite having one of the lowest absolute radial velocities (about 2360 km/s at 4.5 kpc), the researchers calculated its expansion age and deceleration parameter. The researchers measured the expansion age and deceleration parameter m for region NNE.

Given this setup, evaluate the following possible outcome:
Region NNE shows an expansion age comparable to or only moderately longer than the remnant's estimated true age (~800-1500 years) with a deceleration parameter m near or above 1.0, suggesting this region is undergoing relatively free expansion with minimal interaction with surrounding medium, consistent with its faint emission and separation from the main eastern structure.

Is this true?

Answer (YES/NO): NO